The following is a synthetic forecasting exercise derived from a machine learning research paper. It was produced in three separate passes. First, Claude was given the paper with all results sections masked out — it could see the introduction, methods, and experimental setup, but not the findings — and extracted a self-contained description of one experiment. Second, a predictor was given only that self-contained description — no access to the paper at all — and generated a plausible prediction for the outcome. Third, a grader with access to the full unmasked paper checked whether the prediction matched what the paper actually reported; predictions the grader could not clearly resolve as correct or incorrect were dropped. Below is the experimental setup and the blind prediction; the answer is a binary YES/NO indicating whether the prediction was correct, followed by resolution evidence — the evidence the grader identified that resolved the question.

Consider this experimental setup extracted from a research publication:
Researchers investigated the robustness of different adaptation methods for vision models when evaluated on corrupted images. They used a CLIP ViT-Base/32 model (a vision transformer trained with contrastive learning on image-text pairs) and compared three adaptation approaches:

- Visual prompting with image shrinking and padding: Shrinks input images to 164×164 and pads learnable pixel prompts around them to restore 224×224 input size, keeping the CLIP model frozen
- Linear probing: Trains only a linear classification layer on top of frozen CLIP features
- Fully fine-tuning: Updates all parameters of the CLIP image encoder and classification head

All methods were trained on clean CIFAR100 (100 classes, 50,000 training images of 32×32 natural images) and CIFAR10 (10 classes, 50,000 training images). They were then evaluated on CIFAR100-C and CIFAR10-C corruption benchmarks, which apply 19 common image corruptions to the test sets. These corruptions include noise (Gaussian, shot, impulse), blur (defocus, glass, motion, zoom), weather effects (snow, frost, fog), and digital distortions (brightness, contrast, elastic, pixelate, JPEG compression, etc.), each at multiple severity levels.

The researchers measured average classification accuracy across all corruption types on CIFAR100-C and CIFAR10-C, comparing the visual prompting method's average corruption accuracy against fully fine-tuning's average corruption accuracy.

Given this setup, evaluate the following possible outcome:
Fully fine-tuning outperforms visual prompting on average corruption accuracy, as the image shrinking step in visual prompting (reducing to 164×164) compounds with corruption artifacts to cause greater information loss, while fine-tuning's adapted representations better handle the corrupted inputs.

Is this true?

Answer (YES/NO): NO